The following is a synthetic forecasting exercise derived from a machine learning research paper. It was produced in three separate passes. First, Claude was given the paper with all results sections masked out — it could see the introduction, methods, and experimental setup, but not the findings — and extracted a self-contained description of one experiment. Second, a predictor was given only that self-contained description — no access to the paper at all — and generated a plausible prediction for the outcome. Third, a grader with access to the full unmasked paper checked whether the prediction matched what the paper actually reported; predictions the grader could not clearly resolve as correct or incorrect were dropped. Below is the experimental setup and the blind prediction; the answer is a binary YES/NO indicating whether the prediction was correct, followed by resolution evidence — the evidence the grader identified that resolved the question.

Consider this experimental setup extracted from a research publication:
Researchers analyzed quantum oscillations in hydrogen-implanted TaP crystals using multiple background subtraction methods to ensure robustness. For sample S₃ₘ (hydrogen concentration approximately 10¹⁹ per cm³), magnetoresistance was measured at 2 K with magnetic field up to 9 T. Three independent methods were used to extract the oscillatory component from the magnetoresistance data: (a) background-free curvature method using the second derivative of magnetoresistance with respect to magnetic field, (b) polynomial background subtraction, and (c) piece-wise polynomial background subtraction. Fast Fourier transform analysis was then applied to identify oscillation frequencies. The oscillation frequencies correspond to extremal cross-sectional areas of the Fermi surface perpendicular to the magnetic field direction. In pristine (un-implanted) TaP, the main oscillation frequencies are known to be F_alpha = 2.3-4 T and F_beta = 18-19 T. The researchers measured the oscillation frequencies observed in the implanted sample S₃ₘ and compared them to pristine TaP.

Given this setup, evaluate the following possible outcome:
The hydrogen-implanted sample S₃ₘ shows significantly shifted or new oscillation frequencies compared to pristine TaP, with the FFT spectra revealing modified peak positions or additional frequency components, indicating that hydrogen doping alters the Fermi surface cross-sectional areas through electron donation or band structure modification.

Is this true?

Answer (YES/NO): YES